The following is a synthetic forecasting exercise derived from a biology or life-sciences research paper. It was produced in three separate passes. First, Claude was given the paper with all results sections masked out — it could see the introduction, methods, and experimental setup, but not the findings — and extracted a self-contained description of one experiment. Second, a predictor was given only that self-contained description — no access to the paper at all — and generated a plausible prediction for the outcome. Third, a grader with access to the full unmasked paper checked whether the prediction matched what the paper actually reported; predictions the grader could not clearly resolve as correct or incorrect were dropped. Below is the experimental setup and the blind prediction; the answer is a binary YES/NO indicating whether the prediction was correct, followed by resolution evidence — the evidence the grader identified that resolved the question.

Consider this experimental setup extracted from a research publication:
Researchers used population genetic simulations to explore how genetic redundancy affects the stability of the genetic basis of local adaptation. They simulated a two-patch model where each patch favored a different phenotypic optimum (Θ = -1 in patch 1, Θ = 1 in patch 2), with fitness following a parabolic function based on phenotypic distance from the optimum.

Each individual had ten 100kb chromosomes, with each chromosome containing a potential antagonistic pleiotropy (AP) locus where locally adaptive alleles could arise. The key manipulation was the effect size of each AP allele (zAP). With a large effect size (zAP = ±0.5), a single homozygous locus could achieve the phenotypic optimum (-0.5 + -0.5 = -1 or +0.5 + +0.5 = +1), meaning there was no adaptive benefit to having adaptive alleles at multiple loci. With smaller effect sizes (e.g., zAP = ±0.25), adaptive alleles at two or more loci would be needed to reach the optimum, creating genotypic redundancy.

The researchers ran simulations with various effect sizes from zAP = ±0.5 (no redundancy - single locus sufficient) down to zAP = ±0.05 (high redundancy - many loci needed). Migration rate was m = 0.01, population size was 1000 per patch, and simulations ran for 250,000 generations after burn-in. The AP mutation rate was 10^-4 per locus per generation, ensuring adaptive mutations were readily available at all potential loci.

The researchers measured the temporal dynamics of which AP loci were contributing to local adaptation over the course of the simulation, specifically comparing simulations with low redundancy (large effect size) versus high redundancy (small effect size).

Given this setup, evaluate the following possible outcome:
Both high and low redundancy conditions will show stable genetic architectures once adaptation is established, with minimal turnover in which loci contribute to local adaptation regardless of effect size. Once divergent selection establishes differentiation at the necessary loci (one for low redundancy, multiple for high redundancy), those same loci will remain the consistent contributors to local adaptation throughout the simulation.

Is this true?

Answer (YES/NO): NO